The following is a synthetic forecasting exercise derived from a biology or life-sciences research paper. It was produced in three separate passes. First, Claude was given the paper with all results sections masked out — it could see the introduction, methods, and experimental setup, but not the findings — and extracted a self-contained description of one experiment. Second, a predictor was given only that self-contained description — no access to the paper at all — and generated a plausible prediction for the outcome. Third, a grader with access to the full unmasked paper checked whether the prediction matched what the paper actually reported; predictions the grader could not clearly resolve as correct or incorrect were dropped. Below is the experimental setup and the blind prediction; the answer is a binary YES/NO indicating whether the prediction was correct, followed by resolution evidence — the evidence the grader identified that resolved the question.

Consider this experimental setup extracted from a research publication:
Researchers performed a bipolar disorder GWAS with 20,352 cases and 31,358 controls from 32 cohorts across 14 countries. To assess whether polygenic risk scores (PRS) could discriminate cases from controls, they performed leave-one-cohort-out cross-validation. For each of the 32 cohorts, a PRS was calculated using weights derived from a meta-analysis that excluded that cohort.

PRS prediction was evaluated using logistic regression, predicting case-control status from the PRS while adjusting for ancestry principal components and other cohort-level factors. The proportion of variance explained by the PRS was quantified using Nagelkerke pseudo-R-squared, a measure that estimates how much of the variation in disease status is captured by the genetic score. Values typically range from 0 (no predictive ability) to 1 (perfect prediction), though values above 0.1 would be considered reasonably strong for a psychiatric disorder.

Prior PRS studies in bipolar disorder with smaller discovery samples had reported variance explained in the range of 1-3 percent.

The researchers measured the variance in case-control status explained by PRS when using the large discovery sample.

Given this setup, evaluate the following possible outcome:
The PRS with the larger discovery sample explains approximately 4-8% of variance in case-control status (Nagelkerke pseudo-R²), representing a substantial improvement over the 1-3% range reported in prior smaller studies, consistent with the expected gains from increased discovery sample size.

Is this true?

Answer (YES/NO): YES